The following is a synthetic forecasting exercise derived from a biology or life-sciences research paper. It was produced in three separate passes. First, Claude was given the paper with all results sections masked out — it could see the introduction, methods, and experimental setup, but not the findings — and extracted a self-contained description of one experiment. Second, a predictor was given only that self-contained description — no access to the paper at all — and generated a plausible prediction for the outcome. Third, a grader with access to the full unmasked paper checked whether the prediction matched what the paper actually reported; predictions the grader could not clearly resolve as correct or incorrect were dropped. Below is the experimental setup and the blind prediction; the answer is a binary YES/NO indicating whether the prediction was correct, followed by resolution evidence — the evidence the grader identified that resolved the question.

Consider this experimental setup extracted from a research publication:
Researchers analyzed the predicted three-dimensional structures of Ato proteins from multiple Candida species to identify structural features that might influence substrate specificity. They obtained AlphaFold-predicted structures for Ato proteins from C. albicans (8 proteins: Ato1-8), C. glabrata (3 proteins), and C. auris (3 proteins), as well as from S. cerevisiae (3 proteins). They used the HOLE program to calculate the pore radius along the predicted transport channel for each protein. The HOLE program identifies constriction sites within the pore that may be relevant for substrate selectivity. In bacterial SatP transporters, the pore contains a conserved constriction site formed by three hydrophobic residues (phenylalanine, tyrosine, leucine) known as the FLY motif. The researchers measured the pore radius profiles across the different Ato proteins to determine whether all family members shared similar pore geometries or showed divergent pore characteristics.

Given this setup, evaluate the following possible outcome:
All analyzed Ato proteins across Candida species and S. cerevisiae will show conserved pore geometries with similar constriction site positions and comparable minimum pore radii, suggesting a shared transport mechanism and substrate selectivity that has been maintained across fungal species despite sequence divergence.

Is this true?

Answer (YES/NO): NO